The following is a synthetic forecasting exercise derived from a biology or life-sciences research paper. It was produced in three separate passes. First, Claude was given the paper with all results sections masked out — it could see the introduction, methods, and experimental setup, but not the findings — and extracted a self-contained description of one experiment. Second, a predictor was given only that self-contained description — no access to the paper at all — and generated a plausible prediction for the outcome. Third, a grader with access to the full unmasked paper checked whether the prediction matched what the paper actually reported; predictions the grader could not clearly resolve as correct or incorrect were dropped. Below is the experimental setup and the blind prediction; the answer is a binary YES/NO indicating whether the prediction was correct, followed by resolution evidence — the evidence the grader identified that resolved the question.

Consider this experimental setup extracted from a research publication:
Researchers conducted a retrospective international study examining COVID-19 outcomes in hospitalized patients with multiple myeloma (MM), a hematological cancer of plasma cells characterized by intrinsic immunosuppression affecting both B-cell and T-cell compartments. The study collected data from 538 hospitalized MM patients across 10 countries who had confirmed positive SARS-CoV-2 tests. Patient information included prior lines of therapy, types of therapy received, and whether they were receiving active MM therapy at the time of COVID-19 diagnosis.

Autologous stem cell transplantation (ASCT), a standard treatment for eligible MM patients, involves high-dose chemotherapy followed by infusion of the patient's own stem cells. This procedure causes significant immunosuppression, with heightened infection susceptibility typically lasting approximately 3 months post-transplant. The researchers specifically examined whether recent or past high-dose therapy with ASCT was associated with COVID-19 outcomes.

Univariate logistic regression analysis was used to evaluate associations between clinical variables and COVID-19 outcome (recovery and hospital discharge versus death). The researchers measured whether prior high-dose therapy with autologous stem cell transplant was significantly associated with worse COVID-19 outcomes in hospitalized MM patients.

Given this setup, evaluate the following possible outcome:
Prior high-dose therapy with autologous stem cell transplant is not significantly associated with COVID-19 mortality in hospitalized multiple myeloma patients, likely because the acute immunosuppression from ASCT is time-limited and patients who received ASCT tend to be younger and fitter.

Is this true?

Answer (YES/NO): YES